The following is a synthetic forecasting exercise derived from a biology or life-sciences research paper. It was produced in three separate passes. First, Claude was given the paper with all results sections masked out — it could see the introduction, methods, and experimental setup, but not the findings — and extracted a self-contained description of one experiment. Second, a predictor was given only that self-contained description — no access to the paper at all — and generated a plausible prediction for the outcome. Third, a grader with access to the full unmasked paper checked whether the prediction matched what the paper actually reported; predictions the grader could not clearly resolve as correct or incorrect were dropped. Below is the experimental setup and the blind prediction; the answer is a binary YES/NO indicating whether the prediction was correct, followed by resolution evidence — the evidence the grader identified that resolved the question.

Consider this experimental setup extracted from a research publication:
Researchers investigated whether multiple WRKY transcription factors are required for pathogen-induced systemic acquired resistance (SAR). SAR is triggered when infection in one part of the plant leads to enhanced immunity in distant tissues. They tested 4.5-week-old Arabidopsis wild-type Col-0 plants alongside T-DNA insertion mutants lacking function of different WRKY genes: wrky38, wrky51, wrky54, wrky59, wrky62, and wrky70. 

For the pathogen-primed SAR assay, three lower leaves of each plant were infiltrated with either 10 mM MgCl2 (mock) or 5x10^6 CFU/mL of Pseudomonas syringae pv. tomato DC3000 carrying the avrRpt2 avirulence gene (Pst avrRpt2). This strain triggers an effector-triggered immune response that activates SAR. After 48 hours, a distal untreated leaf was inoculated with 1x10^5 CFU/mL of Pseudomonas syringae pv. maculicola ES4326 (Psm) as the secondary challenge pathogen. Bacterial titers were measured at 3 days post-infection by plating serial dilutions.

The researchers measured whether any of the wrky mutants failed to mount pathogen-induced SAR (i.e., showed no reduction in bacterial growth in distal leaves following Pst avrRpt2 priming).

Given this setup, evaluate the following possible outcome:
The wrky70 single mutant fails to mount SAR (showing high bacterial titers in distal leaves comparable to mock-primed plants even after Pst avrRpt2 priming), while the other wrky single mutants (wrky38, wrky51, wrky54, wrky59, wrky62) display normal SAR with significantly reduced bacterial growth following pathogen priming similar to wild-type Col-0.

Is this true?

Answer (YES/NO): NO